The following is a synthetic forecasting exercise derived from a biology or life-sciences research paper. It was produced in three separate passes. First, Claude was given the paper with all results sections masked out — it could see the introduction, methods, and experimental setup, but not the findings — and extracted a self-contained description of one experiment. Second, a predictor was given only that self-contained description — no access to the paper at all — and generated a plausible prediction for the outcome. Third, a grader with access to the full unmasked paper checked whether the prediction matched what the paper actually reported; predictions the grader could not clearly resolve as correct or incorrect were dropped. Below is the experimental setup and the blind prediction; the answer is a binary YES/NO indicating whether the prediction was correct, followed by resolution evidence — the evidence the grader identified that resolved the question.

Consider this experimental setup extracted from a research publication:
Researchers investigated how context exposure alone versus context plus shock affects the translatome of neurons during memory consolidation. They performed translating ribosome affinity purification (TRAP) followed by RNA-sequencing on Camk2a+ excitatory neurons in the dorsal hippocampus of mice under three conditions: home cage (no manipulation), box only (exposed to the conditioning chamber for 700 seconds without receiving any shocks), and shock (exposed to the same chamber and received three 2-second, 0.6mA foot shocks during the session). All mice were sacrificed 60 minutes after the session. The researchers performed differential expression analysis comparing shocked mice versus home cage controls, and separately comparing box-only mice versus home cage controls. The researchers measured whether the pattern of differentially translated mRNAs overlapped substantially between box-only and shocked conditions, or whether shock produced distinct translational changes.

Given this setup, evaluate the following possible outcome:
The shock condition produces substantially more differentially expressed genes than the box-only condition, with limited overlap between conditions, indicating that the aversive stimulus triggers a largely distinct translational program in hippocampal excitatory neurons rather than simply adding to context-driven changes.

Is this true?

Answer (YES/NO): NO